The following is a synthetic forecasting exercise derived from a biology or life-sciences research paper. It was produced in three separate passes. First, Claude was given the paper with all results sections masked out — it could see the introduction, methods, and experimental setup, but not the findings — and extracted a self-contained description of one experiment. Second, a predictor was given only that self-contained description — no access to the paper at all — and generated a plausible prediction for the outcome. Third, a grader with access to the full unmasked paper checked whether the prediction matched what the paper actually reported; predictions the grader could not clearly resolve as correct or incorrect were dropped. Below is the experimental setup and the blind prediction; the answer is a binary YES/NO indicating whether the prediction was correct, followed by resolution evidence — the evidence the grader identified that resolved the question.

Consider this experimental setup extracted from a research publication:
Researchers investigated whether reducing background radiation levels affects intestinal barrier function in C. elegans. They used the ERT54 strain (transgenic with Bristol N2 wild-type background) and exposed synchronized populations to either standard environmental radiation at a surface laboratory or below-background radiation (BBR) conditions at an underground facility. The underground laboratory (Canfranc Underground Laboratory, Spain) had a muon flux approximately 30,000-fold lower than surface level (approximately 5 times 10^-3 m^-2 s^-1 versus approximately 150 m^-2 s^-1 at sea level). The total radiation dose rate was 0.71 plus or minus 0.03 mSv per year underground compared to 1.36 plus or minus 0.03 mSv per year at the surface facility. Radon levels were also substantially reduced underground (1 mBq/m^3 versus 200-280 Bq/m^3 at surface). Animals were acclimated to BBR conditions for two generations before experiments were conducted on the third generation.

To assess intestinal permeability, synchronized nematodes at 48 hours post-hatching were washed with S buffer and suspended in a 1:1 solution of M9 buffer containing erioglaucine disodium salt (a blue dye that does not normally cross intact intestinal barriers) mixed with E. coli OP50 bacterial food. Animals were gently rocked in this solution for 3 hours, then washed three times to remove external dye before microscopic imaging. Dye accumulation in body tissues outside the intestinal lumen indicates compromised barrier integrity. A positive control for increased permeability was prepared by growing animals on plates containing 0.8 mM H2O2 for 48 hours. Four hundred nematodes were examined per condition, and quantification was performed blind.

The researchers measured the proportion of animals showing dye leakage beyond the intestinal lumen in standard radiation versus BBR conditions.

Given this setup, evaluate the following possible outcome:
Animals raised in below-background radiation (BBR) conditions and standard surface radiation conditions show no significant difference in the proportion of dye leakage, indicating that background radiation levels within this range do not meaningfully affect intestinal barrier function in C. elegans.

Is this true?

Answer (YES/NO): NO